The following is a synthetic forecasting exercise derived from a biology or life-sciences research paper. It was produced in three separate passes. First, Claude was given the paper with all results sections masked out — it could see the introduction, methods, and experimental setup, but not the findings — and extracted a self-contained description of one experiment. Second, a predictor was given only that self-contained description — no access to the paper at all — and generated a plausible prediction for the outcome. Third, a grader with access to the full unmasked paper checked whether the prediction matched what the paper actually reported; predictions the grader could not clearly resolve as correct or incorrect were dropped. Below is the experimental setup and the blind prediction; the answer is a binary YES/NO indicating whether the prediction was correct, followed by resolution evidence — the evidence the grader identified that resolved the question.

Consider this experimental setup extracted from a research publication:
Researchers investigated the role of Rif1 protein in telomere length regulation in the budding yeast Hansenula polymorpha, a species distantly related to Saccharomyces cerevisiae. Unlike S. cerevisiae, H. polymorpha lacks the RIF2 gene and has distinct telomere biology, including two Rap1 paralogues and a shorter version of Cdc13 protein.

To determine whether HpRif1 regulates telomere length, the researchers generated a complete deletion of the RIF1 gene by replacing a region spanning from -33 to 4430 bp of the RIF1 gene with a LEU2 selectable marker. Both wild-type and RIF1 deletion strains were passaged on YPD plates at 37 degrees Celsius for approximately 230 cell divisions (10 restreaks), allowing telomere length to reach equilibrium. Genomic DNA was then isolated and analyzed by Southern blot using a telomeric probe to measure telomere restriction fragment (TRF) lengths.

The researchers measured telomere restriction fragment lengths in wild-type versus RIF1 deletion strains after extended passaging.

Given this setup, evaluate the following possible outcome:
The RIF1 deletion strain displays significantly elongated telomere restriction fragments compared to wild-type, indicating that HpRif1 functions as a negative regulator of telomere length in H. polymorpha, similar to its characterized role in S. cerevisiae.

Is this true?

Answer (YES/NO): YES